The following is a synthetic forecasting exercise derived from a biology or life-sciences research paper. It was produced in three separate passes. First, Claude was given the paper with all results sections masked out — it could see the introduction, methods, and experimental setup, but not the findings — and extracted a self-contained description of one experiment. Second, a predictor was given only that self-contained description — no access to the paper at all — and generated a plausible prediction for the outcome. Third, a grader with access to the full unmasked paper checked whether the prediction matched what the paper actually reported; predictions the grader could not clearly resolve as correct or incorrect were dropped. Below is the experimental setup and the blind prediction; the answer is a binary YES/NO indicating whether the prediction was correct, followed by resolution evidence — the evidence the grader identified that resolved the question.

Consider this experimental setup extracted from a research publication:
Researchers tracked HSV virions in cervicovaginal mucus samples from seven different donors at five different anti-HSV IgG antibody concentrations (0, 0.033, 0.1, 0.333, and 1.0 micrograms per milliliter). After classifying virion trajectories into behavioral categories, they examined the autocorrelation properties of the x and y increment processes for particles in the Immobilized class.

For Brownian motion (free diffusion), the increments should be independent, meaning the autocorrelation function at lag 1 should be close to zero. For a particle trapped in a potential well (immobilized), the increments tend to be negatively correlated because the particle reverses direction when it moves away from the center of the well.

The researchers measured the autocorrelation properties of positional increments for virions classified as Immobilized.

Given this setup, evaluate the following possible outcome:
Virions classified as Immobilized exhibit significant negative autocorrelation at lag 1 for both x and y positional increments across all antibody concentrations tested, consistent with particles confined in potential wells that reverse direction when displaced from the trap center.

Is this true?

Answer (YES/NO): NO